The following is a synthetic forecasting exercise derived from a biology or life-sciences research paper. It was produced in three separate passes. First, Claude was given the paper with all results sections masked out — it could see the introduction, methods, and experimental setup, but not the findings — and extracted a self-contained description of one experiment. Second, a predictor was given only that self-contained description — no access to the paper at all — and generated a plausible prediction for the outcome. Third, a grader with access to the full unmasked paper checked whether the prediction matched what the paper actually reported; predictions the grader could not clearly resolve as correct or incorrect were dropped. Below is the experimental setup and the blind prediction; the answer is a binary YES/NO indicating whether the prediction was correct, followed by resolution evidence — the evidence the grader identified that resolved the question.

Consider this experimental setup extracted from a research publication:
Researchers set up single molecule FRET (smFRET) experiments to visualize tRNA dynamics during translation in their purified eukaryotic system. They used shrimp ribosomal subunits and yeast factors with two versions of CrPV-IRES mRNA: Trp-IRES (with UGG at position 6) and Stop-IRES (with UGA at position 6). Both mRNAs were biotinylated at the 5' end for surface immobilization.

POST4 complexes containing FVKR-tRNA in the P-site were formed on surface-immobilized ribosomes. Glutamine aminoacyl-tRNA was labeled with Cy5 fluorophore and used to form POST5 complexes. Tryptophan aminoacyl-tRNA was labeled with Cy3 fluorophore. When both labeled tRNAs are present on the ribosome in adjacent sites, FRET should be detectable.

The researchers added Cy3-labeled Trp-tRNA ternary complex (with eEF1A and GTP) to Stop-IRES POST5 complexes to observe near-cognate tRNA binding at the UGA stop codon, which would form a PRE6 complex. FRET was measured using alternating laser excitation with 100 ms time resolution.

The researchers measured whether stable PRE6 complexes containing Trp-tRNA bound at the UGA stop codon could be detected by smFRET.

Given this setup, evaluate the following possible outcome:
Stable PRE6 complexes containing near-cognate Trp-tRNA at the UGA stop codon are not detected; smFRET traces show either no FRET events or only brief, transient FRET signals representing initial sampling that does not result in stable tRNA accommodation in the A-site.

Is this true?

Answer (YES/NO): NO